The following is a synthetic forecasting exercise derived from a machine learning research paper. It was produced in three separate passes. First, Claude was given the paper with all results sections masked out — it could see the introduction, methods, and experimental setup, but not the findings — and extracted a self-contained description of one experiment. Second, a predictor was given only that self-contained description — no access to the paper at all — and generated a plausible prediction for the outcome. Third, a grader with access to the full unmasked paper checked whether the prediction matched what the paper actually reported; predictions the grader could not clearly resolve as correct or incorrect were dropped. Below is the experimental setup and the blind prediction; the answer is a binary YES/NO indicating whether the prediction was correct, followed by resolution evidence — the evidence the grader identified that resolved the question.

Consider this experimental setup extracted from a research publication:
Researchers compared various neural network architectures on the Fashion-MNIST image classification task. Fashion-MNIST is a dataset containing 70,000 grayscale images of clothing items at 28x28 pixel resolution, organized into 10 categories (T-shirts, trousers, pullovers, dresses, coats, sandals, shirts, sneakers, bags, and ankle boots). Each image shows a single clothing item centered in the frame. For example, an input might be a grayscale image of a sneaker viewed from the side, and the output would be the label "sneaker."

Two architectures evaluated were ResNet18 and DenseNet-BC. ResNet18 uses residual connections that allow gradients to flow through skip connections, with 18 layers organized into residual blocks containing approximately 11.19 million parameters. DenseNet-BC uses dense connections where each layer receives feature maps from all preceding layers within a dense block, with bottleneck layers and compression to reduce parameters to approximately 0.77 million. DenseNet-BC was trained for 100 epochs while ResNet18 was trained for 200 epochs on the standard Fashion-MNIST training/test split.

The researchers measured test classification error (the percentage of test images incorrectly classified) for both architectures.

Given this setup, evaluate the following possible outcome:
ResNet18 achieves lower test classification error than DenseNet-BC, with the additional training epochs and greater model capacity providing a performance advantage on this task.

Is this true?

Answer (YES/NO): NO